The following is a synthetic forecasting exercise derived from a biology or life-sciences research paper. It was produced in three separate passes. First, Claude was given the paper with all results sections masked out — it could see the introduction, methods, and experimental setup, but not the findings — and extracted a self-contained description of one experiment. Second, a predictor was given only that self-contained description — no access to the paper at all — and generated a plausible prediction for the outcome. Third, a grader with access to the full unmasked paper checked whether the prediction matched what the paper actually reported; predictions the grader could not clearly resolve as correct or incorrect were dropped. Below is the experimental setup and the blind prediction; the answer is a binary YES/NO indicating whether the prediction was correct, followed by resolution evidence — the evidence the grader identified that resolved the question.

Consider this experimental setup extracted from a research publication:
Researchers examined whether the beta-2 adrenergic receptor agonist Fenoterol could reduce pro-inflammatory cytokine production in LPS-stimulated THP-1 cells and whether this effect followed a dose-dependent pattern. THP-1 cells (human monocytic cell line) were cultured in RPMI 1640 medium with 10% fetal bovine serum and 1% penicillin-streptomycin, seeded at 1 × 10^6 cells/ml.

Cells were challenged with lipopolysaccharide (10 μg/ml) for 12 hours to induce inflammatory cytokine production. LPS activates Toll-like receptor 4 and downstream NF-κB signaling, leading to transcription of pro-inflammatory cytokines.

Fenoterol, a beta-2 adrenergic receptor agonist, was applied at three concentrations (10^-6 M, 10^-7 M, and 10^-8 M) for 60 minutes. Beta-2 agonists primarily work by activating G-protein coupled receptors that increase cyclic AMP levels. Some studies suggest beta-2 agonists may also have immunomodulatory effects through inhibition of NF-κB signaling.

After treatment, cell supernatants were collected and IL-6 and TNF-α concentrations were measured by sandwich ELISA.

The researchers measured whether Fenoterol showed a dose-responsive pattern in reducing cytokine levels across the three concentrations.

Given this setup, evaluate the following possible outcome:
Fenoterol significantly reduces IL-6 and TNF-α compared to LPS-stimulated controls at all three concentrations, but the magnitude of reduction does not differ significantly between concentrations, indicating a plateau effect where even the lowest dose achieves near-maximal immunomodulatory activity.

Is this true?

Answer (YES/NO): NO